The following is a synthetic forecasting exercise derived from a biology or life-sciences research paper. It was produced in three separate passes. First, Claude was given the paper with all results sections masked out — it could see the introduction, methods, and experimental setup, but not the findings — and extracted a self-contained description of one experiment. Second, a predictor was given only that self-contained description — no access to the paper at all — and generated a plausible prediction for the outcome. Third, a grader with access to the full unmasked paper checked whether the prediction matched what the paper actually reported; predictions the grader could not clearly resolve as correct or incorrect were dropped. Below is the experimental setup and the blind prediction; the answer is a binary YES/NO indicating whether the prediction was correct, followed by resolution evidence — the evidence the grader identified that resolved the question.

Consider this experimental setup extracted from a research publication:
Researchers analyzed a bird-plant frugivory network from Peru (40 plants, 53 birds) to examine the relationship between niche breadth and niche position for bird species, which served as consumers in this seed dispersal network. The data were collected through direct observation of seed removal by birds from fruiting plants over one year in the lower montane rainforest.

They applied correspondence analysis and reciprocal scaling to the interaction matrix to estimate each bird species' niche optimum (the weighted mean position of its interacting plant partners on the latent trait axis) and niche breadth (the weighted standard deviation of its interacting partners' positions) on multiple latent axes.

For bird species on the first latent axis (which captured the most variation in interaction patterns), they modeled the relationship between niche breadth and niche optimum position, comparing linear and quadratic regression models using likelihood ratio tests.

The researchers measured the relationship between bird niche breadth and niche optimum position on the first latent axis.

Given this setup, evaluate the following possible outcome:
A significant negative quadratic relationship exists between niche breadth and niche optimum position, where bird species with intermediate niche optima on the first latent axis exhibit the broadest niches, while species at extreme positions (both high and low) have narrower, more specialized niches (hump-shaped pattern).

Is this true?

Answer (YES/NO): NO